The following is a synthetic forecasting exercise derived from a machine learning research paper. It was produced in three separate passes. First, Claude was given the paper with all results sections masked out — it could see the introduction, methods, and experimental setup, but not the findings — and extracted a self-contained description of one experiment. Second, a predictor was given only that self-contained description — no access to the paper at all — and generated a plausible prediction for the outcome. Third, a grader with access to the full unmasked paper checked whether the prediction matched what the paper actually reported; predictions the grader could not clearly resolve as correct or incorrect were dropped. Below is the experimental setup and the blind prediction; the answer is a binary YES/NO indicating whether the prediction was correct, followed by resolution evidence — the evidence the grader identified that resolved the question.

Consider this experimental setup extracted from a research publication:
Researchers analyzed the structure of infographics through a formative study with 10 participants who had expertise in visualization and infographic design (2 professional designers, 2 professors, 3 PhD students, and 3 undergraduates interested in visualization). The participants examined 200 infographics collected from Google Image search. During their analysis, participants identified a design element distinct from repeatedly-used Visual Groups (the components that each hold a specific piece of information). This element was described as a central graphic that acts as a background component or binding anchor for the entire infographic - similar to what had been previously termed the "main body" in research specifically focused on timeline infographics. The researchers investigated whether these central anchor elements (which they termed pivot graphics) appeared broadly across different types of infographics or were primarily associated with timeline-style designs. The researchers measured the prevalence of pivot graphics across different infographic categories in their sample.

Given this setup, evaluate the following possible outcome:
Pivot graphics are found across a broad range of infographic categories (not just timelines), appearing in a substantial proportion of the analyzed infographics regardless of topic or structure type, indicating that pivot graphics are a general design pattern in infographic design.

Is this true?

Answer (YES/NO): YES